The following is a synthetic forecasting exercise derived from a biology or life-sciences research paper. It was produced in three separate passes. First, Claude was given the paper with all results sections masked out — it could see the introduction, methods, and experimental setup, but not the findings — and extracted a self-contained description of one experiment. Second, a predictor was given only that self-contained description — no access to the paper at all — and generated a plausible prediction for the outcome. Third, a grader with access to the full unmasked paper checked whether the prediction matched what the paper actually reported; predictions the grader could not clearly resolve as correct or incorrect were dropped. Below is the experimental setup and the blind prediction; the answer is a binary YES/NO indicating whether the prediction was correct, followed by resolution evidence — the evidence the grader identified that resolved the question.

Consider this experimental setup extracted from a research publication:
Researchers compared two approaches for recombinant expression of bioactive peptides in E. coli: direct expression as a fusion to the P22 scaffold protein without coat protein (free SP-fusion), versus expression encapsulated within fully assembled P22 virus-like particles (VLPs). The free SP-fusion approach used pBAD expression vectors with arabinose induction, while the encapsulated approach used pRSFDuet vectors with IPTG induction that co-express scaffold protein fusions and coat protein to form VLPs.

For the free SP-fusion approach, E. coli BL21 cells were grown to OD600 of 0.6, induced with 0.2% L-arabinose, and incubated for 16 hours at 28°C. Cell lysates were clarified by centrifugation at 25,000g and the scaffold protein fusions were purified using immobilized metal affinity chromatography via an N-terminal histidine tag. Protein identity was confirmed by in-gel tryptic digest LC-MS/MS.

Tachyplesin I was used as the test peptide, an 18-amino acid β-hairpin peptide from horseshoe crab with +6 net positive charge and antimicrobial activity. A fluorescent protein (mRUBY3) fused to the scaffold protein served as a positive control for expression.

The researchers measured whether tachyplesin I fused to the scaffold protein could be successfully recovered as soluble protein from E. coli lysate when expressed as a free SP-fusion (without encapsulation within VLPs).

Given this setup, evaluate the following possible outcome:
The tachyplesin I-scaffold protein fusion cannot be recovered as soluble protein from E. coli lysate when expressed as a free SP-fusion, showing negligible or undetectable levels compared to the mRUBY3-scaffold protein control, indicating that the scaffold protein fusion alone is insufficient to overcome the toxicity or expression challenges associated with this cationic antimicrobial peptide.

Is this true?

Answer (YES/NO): YES